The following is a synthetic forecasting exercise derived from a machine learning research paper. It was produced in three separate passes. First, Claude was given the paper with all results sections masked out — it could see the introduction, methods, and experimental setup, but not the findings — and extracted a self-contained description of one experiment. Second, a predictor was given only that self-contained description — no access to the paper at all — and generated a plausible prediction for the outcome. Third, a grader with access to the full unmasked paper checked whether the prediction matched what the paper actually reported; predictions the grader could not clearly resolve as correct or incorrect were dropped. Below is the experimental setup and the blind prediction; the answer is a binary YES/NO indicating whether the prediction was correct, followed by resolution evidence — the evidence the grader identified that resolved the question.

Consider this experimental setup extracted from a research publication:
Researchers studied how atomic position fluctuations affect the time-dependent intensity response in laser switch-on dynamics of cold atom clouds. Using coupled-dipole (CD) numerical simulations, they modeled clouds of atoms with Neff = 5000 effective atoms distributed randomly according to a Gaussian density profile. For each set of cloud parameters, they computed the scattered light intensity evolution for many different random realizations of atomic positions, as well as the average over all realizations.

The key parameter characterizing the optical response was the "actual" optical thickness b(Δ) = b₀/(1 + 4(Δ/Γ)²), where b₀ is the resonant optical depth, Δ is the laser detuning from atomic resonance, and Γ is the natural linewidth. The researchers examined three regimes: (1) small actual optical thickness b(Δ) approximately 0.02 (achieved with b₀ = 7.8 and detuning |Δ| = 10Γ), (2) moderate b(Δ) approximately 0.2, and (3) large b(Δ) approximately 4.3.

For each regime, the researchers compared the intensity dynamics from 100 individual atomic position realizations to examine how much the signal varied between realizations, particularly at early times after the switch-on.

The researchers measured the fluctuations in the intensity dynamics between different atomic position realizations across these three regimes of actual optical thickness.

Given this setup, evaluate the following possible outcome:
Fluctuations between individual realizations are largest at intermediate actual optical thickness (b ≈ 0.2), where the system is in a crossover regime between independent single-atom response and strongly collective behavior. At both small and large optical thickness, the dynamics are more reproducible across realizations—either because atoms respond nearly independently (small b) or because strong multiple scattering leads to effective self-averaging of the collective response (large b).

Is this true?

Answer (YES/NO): NO